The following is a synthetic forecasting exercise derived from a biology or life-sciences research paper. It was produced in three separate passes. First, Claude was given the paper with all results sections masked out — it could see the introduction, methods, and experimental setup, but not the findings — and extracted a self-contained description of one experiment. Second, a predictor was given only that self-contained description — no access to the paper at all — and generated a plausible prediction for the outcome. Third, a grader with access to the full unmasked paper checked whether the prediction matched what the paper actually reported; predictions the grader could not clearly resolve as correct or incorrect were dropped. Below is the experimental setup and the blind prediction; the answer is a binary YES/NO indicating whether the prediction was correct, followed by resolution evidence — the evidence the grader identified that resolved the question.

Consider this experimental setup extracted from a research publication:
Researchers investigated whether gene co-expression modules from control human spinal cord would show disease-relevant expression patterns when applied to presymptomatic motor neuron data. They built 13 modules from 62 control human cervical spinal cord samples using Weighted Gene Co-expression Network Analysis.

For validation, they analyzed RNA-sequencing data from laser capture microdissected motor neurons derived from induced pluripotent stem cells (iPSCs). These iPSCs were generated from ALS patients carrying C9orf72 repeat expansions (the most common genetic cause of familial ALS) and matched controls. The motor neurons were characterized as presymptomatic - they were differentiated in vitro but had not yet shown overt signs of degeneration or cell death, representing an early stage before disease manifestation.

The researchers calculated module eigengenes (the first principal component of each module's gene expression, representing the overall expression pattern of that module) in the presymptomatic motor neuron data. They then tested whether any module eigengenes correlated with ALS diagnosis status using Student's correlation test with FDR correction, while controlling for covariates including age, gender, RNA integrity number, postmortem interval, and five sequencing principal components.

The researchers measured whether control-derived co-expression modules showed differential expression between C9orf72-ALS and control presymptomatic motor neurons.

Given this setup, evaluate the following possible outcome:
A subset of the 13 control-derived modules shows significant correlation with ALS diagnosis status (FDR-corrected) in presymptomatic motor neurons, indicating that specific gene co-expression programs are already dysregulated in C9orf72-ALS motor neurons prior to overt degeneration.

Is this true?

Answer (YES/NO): YES